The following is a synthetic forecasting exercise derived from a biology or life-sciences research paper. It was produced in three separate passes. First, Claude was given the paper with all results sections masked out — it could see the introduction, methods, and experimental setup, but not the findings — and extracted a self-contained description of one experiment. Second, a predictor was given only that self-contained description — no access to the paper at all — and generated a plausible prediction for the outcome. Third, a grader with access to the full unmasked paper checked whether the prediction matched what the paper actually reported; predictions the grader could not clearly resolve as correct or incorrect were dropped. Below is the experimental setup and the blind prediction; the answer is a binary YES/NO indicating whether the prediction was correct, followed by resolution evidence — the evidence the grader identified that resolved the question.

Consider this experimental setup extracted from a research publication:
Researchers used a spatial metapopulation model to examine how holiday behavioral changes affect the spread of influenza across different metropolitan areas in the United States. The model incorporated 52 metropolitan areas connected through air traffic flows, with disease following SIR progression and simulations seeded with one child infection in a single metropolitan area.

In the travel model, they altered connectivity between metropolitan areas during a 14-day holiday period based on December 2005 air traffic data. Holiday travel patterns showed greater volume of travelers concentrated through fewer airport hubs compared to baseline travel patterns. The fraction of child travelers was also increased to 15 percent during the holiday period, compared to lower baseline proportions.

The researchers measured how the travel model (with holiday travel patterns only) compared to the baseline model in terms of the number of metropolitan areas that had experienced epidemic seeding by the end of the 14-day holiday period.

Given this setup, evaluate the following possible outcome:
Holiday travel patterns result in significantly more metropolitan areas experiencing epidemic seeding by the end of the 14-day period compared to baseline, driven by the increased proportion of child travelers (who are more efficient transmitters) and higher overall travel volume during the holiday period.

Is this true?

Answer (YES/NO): NO